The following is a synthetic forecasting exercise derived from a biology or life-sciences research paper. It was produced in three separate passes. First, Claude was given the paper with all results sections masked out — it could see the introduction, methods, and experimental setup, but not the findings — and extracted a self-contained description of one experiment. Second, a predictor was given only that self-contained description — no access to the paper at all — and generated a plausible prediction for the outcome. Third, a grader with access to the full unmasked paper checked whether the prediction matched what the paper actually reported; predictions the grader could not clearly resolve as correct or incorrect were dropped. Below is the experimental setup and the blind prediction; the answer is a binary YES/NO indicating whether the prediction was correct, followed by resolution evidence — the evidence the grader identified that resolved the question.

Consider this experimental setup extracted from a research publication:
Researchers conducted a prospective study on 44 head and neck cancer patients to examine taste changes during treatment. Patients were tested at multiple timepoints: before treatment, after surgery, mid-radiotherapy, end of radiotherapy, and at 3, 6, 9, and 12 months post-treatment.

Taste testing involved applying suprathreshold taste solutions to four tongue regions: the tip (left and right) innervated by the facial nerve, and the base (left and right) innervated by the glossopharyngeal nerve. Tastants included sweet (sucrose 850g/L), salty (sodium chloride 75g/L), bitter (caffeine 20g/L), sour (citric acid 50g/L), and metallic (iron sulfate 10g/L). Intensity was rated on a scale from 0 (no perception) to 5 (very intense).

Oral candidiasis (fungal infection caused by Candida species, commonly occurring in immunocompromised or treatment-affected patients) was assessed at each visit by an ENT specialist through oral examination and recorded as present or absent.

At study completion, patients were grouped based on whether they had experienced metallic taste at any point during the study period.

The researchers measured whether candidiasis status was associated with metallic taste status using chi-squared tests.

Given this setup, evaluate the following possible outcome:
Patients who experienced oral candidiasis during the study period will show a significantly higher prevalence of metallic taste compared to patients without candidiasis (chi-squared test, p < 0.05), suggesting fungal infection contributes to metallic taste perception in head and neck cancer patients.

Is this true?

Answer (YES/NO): NO